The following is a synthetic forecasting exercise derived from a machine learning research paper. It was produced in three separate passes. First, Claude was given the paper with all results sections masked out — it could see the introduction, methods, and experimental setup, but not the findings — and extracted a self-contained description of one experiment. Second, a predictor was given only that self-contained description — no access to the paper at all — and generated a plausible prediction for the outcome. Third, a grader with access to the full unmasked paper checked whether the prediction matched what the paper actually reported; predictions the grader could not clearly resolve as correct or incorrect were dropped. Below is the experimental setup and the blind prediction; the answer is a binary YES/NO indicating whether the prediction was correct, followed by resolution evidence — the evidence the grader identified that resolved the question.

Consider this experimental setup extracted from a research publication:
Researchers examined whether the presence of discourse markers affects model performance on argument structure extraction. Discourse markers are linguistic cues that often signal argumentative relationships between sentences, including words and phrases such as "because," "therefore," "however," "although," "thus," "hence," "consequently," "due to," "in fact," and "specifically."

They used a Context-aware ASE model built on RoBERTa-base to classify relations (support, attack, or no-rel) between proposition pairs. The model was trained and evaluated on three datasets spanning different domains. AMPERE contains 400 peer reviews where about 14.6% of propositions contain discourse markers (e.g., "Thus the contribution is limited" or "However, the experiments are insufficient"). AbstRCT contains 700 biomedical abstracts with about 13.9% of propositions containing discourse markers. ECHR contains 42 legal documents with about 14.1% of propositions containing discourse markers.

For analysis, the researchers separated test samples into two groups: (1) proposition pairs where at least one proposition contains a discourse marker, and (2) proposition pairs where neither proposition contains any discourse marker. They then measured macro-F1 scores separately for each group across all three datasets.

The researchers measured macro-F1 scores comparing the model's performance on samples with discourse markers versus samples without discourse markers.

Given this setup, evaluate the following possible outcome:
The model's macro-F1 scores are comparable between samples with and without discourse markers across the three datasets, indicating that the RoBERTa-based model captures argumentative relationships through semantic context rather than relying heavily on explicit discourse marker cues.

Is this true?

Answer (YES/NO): NO